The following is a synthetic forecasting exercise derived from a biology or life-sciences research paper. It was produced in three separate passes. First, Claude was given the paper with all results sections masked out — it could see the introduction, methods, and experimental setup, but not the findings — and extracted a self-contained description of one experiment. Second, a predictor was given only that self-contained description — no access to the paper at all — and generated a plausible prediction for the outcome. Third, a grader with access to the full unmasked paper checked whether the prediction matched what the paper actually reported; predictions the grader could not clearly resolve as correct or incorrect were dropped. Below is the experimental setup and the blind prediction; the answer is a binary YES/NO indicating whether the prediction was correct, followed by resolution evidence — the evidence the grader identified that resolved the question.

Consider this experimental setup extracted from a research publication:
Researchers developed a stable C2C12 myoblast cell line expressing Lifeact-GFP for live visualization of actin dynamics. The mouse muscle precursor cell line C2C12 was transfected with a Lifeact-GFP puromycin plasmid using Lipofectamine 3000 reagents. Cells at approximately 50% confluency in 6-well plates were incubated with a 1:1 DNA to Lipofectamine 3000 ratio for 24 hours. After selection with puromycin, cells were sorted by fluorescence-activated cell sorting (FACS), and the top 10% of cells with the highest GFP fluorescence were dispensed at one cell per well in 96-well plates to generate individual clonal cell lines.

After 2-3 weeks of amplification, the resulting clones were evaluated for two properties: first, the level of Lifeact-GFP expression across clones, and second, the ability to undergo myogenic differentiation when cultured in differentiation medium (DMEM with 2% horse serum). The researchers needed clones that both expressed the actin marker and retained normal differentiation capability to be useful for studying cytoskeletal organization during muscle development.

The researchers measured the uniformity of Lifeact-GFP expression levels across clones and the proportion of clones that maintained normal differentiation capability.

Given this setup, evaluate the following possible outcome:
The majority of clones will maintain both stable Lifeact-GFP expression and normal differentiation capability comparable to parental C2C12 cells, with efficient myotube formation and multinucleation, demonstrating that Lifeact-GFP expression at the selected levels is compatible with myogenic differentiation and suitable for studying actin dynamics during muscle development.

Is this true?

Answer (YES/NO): NO